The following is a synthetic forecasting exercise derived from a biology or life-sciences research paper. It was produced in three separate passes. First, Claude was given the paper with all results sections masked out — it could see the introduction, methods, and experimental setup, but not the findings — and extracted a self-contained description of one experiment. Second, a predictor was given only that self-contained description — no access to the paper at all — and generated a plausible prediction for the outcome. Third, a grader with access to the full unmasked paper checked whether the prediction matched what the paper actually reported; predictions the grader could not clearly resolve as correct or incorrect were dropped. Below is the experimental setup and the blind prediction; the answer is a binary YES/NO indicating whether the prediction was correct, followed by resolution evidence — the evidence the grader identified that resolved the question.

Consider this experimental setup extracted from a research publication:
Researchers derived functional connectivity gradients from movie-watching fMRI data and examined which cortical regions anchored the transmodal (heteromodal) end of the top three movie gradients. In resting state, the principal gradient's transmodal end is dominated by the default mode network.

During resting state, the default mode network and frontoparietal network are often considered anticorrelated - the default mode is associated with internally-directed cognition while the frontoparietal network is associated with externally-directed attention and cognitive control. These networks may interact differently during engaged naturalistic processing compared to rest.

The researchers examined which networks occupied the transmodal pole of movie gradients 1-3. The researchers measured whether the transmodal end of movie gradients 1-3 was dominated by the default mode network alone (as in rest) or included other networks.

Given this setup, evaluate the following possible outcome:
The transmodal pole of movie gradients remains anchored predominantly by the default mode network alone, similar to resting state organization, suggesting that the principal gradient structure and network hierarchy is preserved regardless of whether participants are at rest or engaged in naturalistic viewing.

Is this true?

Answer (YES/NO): NO